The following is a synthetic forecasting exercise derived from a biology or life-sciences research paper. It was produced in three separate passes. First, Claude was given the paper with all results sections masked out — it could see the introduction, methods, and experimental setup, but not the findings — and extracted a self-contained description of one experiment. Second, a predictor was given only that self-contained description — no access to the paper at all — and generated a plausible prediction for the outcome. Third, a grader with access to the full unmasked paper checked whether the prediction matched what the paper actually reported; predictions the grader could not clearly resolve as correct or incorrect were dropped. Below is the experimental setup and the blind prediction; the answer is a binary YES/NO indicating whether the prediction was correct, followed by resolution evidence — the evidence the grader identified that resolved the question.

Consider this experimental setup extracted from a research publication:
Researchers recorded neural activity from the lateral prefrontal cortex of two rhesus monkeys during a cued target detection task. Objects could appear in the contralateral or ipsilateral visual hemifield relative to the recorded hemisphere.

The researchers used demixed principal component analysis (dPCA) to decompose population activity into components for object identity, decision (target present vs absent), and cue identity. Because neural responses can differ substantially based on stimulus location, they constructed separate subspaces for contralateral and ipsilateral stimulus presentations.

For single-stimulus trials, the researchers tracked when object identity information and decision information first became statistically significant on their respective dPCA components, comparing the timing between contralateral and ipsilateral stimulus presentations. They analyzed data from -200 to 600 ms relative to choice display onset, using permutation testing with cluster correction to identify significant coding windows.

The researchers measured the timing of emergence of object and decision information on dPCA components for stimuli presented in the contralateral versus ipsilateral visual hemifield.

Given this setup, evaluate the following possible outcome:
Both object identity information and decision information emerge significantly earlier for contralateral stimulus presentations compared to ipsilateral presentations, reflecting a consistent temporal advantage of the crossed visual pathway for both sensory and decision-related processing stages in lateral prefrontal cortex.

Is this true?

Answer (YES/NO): YES